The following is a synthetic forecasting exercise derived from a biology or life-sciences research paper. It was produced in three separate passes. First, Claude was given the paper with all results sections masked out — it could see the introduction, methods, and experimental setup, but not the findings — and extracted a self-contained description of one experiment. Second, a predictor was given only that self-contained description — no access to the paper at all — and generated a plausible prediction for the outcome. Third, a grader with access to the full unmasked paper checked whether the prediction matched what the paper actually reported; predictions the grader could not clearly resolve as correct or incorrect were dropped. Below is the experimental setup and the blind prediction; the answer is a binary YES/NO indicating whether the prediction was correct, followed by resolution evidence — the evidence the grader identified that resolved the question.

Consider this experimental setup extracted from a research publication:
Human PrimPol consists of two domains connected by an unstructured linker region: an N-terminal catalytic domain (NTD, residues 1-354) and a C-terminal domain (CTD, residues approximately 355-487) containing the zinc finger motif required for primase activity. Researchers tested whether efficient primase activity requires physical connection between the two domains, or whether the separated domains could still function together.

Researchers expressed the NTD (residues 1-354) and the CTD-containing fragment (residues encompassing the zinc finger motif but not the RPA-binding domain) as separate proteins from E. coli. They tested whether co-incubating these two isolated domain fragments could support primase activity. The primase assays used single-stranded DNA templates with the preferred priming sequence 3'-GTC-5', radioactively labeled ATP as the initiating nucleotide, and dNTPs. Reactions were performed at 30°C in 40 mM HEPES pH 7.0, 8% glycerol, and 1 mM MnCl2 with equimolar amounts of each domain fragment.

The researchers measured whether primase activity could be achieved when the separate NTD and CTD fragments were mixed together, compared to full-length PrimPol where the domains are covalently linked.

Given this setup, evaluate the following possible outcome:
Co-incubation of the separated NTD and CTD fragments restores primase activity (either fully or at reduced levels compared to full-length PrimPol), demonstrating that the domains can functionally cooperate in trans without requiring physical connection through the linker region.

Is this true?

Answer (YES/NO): YES